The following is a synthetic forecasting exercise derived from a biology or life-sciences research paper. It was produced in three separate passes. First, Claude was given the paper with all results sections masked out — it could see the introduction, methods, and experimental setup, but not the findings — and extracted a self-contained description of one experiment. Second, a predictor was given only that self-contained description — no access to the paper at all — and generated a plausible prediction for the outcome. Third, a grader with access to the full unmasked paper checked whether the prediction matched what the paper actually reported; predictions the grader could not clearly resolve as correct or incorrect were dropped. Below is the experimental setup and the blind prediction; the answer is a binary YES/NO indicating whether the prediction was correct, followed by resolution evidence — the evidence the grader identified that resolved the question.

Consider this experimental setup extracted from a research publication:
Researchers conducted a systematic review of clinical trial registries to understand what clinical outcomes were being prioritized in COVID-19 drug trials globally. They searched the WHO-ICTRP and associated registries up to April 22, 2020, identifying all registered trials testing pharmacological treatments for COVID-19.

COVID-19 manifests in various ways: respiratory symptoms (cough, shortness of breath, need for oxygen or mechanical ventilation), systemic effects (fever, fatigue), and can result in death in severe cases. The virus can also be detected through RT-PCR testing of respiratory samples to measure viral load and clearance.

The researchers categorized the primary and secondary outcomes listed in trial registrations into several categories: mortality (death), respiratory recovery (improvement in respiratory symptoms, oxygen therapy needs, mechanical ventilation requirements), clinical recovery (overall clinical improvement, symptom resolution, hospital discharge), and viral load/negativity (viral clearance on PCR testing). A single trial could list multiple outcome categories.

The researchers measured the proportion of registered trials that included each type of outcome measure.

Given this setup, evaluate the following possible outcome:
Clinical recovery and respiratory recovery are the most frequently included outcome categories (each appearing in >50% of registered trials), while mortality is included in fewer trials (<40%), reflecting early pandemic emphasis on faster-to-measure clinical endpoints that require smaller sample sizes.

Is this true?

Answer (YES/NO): NO